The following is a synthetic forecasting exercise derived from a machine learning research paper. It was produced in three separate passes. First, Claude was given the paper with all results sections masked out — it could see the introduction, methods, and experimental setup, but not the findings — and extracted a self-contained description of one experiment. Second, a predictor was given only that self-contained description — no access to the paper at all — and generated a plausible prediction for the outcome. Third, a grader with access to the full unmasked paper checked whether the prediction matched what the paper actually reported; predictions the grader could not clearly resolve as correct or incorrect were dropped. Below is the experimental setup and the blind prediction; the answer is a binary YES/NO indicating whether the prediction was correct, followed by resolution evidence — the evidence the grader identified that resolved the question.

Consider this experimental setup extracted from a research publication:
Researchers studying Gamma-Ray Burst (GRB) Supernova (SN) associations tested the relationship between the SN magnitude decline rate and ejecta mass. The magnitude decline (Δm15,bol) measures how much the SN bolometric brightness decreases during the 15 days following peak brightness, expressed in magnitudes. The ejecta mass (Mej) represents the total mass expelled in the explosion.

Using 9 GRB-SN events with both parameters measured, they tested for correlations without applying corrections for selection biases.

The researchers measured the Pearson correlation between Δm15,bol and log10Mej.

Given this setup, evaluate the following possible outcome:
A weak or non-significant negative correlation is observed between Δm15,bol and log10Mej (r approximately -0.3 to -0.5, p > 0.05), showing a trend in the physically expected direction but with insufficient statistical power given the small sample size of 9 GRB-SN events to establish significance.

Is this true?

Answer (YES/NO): NO